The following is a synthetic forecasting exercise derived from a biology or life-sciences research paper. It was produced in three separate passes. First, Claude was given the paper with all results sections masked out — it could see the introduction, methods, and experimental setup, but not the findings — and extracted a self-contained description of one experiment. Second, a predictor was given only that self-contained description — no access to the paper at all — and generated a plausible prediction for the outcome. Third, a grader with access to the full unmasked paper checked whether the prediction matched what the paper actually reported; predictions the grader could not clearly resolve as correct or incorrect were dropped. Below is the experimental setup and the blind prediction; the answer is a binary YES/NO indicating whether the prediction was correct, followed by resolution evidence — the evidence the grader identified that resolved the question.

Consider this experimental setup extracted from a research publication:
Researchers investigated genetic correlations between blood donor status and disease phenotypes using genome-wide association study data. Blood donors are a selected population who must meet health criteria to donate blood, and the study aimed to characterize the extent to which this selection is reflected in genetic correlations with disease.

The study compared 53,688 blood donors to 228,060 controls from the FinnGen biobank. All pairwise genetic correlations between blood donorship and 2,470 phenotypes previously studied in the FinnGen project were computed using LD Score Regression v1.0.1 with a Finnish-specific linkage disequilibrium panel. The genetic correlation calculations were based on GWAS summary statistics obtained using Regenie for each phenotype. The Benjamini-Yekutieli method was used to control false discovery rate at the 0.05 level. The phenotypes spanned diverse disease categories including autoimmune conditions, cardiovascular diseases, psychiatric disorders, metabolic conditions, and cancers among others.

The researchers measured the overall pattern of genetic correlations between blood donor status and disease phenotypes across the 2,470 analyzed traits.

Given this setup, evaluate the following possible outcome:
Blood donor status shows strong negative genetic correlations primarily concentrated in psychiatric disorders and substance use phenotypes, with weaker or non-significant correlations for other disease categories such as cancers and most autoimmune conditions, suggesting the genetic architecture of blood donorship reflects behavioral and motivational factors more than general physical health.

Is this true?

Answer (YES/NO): NO